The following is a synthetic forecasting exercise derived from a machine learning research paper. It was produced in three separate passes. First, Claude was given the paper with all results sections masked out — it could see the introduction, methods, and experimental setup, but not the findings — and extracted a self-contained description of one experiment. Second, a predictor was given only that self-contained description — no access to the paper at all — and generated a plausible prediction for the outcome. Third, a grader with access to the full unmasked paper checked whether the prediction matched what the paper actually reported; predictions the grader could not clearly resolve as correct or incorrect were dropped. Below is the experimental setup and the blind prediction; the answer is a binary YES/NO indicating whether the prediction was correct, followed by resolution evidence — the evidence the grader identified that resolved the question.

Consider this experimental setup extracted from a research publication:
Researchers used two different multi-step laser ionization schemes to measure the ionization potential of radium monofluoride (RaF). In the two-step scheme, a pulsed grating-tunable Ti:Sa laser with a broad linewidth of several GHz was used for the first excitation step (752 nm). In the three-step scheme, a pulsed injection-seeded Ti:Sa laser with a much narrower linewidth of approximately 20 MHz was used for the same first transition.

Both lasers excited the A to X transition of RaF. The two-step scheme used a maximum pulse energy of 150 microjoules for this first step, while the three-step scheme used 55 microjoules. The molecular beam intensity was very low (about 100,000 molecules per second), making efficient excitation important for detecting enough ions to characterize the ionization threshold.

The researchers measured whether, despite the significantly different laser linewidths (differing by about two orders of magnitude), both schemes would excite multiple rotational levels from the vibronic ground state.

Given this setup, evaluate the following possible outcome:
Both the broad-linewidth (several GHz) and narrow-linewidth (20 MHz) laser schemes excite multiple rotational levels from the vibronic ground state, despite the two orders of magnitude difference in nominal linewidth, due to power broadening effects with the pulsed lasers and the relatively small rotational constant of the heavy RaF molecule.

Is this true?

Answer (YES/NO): YES